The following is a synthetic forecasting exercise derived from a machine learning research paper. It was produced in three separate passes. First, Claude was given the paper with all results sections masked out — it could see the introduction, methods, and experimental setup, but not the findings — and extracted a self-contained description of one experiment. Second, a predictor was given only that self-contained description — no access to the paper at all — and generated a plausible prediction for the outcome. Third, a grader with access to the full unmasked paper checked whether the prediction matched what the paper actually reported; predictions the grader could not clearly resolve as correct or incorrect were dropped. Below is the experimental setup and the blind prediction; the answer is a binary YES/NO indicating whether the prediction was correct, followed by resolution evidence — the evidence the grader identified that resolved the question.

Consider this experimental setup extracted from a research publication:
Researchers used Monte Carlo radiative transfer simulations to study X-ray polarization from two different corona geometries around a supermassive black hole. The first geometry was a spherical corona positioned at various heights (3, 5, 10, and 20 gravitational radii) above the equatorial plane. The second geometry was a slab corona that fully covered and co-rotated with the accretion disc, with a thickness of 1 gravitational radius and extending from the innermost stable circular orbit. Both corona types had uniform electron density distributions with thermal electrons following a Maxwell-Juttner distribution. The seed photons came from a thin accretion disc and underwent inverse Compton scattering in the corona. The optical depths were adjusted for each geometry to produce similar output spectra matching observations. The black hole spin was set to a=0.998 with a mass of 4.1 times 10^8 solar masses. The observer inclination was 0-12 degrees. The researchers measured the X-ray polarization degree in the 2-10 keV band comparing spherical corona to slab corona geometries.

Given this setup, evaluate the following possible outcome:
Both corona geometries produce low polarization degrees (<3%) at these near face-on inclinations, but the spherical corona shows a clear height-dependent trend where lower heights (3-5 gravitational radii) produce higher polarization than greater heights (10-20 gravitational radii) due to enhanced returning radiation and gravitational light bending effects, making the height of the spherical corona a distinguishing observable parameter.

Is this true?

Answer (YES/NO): NO